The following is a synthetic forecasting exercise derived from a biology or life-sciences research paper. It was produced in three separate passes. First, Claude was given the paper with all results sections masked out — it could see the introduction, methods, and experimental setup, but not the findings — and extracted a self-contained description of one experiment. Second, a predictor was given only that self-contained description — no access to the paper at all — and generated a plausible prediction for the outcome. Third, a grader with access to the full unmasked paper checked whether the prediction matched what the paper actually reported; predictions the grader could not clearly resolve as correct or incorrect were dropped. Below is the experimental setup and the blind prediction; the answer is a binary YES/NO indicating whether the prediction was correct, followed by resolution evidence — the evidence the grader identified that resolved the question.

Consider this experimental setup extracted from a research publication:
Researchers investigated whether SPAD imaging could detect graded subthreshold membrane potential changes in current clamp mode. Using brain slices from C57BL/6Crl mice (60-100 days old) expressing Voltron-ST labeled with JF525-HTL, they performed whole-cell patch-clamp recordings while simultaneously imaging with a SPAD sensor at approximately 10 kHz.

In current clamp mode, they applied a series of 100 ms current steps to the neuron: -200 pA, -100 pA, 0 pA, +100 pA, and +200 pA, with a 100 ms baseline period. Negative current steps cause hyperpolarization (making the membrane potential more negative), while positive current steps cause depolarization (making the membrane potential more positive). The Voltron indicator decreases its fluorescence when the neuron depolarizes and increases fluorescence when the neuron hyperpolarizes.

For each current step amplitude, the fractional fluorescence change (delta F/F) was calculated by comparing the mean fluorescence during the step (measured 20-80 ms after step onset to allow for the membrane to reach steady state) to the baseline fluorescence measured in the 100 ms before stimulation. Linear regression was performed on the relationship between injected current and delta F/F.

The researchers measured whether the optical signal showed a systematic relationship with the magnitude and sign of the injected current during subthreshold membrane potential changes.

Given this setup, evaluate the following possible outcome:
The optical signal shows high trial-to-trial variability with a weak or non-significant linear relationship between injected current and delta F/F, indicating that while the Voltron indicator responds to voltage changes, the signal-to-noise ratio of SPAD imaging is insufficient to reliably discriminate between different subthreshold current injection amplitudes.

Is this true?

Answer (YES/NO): NO